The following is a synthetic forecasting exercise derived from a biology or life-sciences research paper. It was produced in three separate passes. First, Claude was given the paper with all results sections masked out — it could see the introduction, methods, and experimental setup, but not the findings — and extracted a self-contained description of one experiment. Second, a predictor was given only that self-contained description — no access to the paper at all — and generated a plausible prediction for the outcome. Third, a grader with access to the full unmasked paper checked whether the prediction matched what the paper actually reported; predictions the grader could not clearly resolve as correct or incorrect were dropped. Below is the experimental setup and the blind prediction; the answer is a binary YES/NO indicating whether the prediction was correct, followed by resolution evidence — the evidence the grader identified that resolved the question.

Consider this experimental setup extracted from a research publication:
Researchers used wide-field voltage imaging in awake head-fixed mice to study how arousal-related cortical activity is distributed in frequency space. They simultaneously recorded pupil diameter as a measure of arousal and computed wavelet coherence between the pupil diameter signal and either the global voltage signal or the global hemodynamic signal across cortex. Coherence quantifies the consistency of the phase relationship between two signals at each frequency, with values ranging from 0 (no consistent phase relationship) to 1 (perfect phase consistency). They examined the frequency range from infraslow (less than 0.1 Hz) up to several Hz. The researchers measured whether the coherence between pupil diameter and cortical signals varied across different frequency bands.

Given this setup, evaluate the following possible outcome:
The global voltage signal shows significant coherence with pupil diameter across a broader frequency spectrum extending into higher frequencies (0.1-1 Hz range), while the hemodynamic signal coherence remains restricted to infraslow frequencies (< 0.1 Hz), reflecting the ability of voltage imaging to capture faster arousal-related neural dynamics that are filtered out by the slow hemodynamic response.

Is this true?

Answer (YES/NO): NO